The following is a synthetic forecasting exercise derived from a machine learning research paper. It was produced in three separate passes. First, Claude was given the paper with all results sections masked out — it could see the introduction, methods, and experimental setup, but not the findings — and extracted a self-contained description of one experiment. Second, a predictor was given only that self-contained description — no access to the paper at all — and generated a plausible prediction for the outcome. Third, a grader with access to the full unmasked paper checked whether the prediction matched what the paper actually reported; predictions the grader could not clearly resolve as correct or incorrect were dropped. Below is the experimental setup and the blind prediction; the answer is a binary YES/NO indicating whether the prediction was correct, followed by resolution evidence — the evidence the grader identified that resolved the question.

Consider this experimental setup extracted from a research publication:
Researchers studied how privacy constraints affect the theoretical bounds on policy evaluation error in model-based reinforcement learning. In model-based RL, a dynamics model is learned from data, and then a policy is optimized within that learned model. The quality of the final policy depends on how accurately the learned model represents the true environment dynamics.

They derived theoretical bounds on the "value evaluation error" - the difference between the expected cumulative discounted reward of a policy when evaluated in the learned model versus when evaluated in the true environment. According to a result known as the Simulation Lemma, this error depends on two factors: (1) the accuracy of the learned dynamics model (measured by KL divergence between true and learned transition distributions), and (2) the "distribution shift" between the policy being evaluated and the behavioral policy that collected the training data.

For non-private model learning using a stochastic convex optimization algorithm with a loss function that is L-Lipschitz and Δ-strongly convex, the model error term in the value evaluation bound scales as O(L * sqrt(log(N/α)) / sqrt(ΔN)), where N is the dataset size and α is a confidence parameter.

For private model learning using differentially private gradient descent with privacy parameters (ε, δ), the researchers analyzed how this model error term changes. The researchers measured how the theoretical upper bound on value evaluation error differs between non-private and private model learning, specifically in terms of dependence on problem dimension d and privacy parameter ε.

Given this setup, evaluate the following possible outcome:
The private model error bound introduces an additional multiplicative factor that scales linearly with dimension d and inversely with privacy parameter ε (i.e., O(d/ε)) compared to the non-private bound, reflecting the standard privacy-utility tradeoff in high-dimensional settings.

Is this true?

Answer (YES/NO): NO